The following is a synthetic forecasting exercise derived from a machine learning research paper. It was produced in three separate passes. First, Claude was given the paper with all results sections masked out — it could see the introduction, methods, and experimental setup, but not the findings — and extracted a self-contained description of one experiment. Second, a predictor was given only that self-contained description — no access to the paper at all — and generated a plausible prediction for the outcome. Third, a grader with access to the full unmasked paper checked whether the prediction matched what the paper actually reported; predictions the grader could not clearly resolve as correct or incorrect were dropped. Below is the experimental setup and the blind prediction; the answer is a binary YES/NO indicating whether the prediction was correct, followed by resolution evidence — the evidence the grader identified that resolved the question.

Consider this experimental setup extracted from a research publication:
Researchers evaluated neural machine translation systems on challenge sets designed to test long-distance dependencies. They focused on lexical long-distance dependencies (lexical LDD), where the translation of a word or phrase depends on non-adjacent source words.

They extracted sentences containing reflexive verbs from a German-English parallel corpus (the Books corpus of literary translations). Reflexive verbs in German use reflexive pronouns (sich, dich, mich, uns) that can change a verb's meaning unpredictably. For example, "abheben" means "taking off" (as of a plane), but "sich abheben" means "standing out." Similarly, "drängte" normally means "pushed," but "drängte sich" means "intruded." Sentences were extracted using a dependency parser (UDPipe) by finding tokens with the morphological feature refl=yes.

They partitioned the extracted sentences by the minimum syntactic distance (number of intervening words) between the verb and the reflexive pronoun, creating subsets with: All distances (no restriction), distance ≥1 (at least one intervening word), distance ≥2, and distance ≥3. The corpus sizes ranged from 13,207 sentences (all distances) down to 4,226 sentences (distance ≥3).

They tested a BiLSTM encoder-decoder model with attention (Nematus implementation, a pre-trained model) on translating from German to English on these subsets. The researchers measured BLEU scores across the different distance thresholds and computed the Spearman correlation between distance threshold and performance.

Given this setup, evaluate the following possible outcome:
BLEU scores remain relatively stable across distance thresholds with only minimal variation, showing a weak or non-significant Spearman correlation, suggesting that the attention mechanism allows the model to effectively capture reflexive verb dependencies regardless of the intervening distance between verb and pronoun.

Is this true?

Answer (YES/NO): NO